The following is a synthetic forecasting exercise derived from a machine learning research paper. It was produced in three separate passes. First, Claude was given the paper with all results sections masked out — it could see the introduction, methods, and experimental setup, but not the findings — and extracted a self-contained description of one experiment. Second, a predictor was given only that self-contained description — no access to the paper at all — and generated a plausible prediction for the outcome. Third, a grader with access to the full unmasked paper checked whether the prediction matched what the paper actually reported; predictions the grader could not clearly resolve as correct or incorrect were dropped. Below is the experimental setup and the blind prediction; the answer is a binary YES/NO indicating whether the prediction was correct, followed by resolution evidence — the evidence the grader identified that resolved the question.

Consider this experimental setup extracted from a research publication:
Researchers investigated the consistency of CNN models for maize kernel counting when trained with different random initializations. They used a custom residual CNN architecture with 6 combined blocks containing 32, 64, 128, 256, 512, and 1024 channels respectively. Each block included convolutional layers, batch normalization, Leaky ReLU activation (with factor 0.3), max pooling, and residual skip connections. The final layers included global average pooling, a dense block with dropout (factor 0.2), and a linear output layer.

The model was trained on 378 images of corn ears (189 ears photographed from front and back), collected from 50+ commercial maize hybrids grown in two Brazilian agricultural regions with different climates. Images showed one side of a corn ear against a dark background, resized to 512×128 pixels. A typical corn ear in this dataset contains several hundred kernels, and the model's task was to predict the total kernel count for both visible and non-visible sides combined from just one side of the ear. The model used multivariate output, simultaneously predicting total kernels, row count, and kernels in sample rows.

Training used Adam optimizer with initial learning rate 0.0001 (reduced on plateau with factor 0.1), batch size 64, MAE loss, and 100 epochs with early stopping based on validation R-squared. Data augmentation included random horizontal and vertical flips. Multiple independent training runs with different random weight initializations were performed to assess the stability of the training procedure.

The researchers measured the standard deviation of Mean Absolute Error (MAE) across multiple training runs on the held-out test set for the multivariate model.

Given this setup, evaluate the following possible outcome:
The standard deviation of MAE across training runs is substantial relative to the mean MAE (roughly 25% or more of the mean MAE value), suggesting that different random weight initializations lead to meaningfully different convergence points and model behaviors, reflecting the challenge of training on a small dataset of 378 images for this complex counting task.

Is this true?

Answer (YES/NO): NO